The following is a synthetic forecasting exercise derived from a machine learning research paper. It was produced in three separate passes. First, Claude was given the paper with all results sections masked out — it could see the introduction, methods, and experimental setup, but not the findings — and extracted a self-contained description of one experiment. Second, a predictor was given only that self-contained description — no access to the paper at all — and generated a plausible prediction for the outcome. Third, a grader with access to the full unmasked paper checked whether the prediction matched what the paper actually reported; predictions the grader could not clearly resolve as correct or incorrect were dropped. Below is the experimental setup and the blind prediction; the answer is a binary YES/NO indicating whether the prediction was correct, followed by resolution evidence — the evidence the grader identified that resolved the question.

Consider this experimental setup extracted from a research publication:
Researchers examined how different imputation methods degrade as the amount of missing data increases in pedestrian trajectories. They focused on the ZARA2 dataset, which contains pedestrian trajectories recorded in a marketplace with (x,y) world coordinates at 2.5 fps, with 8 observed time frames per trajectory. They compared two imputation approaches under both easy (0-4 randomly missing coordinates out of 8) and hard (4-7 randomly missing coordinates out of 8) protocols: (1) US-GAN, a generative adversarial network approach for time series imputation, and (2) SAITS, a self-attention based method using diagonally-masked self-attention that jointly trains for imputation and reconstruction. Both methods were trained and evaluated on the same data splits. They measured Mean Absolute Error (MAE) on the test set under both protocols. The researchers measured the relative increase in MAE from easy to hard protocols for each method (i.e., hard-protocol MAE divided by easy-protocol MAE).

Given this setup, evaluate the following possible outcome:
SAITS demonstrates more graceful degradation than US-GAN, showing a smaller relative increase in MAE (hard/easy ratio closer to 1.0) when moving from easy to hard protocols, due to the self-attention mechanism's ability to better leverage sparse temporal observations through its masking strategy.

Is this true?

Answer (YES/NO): YES